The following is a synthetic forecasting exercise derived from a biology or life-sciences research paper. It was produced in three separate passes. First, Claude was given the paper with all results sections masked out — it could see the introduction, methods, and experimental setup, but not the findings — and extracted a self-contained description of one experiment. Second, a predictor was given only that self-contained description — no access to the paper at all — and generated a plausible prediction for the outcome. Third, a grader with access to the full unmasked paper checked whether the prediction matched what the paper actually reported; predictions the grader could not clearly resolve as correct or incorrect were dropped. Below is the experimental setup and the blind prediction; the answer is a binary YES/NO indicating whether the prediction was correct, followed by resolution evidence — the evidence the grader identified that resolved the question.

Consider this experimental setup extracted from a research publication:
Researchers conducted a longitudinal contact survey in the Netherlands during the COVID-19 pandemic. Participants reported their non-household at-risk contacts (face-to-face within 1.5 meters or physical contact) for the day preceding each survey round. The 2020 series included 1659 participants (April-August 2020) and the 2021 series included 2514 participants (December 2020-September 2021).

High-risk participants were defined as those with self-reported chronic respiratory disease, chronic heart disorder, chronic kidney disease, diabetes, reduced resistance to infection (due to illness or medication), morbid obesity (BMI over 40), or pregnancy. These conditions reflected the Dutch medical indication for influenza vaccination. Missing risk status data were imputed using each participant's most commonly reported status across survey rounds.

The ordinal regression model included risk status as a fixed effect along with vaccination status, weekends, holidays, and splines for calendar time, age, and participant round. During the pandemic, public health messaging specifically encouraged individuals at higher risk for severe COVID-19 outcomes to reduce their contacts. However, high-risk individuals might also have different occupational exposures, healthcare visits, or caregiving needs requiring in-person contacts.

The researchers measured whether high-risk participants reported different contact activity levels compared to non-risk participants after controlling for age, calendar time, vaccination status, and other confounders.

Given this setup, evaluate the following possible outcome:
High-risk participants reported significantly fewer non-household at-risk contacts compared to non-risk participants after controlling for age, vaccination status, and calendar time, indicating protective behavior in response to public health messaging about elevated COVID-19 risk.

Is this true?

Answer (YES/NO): NO